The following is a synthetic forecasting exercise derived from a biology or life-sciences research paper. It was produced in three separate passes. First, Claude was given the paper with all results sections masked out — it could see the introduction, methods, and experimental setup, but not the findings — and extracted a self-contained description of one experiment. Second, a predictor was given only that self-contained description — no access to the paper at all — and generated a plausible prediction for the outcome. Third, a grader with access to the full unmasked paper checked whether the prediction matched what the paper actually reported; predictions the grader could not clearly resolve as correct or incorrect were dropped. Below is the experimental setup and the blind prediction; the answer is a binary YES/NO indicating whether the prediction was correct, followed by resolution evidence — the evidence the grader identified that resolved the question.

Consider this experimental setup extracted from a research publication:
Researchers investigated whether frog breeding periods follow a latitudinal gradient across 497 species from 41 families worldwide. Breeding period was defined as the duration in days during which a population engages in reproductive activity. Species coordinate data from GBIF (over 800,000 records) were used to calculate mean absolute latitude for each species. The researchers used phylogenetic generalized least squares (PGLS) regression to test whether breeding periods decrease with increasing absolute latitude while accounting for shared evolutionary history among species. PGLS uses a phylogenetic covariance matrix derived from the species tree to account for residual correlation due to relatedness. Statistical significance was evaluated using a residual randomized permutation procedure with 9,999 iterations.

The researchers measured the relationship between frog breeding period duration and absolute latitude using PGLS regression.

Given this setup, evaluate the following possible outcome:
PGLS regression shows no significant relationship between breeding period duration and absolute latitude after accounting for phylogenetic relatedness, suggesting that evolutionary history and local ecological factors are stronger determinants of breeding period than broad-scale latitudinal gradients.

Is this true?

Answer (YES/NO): NO